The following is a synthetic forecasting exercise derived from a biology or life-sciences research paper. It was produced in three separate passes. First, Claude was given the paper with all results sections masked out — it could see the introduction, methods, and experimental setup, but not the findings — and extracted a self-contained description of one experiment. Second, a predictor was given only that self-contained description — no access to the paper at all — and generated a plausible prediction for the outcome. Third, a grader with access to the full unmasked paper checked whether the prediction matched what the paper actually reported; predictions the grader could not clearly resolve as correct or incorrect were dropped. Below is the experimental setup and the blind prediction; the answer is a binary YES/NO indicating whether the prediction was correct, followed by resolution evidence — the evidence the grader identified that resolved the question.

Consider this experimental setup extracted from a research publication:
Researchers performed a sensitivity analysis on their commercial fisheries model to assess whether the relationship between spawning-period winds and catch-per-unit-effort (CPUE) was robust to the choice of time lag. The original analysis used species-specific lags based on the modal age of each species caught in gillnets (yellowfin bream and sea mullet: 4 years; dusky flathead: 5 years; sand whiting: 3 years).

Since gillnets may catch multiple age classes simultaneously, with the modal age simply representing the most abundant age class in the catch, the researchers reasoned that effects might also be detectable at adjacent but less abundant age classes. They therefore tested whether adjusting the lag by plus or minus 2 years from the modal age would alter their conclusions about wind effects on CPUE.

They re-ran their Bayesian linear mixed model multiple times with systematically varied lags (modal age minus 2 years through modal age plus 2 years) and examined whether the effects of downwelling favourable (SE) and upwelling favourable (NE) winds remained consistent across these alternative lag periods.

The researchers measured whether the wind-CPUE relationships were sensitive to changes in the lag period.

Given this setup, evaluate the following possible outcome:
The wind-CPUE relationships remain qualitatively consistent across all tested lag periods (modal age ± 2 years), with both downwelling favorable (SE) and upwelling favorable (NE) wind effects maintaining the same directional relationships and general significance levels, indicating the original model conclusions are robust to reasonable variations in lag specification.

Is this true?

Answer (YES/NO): YES